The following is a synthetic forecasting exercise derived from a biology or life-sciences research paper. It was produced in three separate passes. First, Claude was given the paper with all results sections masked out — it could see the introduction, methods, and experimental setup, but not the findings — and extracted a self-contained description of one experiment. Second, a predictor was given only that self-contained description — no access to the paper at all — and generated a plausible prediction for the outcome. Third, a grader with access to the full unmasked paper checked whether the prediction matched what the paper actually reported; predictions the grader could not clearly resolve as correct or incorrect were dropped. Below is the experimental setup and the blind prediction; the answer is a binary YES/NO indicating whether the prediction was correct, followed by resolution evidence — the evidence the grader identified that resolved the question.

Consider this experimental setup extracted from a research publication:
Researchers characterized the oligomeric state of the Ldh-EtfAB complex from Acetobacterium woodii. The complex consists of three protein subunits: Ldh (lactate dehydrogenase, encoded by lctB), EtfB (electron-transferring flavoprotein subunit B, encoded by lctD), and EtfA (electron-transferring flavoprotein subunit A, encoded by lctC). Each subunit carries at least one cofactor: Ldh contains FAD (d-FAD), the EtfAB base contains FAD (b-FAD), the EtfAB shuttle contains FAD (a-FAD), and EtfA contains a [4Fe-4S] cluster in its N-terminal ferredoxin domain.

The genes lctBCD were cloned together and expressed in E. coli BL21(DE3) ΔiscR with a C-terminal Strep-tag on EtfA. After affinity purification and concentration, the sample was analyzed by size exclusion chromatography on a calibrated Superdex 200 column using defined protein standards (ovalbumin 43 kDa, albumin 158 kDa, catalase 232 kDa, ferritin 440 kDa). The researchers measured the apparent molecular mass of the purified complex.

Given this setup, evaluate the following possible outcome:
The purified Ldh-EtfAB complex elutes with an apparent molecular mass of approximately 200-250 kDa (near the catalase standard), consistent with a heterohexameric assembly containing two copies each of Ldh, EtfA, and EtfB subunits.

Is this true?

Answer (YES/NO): NO